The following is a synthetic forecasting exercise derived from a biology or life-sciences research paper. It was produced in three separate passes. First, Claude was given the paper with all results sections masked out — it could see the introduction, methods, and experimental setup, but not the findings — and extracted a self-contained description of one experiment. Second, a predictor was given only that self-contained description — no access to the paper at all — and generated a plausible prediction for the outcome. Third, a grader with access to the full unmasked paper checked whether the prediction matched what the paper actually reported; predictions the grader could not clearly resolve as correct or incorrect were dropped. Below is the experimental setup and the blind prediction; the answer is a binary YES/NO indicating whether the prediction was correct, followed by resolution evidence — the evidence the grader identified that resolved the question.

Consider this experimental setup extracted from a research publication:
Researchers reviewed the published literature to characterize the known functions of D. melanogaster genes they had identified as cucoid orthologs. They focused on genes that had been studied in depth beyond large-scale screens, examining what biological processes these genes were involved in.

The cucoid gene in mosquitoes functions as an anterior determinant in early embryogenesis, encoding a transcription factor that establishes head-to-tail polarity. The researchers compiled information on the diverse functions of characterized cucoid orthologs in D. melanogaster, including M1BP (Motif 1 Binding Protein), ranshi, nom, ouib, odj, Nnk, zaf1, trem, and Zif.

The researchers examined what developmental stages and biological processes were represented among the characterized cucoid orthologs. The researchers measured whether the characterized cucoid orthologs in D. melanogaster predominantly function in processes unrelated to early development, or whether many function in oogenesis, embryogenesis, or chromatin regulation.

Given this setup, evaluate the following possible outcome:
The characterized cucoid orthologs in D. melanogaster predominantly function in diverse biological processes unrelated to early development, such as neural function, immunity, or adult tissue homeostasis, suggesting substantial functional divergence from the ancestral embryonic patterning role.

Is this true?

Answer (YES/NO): NO